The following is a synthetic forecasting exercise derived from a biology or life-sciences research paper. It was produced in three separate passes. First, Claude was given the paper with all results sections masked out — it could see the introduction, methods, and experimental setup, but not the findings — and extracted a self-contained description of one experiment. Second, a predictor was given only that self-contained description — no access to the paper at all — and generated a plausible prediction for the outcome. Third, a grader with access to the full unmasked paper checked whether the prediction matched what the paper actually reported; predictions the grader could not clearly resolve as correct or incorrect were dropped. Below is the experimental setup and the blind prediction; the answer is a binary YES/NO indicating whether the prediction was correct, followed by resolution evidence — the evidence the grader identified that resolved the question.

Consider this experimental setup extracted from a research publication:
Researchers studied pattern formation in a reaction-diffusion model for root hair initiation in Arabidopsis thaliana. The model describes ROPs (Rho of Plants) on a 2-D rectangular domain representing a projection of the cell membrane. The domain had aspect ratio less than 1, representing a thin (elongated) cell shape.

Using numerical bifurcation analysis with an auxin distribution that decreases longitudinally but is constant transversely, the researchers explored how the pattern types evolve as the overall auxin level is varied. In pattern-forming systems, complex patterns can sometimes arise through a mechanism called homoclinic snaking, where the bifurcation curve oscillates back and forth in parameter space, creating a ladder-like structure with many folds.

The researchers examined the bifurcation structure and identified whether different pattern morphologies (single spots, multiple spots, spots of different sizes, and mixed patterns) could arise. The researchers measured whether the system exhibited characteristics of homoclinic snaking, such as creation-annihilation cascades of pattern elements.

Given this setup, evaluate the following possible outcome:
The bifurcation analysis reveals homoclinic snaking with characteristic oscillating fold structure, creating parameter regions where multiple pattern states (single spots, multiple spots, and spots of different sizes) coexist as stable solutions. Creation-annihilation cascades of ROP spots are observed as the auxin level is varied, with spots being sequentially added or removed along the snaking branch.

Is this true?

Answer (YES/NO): YES